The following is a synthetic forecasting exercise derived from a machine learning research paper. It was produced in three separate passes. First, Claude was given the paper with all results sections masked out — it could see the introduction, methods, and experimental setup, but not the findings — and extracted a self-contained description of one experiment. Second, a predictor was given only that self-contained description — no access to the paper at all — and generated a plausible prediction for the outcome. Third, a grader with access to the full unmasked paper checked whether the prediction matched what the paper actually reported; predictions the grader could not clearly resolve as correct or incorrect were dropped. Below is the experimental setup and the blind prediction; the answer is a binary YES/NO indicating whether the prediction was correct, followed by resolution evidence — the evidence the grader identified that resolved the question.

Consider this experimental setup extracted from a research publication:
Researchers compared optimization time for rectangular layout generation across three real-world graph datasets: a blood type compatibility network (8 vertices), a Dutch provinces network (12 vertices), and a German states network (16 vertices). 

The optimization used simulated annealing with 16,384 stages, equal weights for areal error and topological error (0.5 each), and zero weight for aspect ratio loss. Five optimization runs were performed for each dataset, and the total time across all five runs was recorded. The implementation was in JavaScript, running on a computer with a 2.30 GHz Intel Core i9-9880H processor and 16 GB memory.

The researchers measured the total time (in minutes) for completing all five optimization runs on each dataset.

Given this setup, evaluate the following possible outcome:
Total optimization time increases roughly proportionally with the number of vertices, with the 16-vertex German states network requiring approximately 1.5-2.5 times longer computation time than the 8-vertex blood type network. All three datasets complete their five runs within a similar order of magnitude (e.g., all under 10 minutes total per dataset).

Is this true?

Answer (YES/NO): NO